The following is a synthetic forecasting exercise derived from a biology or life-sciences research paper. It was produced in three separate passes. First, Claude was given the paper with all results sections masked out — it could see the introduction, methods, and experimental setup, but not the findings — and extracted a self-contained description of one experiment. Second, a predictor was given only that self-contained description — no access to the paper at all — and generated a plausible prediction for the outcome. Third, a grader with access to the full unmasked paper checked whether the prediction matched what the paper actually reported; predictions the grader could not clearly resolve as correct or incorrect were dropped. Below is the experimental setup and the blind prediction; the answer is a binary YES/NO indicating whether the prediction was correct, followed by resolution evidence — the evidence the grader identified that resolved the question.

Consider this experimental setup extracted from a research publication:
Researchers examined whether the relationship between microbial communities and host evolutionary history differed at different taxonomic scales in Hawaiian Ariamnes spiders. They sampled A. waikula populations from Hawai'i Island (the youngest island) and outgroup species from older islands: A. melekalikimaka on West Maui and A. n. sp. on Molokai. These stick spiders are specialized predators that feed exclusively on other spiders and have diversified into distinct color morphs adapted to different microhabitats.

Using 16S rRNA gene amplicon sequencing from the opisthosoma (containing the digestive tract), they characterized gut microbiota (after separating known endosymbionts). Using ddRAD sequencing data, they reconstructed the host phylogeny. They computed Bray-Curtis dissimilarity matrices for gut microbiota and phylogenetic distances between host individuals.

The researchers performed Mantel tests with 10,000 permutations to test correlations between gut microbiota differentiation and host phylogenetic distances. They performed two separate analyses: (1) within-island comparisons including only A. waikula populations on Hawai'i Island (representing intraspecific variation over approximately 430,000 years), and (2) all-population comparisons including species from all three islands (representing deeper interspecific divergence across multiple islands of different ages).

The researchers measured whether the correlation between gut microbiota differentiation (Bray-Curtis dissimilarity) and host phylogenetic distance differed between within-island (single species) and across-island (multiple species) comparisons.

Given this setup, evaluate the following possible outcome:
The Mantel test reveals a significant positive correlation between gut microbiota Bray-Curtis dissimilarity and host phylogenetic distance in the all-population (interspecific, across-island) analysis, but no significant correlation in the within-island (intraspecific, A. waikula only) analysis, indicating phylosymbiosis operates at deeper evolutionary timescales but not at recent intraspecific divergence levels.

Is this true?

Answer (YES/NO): NO